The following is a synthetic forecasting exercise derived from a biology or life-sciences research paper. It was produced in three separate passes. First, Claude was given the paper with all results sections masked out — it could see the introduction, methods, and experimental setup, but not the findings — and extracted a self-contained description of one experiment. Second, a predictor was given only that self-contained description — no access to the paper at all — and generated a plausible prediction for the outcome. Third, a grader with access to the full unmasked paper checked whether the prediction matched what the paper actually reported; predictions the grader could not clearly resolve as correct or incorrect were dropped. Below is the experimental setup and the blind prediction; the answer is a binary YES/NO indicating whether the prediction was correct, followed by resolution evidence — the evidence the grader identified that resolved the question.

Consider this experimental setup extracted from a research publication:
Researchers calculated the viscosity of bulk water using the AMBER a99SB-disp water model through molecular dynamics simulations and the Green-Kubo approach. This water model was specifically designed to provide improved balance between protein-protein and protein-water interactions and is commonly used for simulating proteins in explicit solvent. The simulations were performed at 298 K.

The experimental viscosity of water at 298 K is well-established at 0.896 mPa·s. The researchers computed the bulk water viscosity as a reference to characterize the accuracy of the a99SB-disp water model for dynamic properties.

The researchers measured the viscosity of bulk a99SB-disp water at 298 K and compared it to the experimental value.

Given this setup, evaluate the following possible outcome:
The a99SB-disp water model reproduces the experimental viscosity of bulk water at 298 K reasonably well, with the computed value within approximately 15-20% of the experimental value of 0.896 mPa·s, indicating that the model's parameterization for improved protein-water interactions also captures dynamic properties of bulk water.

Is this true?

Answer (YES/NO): YES